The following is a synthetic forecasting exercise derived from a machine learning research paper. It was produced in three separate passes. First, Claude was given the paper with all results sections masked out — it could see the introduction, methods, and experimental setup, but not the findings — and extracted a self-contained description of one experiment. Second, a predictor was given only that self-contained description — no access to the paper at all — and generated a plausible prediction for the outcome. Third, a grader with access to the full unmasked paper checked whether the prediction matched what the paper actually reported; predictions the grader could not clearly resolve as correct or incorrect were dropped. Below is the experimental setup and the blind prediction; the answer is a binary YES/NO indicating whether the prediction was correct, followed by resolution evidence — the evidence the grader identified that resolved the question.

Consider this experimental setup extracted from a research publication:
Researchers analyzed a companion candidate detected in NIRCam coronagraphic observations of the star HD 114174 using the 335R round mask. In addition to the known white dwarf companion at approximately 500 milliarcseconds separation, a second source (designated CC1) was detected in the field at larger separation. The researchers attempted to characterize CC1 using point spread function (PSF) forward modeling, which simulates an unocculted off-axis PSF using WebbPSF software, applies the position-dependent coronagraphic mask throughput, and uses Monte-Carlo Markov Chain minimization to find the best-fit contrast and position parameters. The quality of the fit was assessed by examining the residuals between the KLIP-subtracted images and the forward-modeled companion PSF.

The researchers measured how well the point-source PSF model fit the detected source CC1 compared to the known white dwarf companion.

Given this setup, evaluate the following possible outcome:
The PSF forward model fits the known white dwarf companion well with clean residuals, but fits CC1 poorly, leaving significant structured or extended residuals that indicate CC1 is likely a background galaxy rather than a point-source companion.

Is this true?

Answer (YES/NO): YES